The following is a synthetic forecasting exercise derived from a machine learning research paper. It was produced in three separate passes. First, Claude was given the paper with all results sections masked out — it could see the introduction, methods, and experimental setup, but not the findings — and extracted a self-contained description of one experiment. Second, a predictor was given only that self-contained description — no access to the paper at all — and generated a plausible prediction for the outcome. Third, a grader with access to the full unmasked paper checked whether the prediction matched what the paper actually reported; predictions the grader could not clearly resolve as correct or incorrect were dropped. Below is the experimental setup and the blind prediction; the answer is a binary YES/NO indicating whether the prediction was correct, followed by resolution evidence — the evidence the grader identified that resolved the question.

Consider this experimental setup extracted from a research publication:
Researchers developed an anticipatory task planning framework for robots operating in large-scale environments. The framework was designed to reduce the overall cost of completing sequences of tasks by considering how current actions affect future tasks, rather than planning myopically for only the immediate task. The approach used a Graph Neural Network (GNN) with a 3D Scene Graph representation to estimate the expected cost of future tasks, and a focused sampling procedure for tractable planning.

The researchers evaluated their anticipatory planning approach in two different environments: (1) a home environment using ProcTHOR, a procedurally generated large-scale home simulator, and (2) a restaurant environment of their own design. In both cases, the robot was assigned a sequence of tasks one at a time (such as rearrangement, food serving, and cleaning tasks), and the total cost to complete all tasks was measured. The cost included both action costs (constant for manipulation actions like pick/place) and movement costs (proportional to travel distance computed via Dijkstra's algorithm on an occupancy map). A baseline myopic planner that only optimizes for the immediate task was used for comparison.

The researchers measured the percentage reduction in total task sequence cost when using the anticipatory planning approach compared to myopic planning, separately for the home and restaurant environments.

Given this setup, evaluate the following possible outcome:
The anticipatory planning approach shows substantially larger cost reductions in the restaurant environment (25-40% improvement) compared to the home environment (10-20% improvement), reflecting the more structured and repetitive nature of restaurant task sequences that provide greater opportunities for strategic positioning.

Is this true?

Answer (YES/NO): NO